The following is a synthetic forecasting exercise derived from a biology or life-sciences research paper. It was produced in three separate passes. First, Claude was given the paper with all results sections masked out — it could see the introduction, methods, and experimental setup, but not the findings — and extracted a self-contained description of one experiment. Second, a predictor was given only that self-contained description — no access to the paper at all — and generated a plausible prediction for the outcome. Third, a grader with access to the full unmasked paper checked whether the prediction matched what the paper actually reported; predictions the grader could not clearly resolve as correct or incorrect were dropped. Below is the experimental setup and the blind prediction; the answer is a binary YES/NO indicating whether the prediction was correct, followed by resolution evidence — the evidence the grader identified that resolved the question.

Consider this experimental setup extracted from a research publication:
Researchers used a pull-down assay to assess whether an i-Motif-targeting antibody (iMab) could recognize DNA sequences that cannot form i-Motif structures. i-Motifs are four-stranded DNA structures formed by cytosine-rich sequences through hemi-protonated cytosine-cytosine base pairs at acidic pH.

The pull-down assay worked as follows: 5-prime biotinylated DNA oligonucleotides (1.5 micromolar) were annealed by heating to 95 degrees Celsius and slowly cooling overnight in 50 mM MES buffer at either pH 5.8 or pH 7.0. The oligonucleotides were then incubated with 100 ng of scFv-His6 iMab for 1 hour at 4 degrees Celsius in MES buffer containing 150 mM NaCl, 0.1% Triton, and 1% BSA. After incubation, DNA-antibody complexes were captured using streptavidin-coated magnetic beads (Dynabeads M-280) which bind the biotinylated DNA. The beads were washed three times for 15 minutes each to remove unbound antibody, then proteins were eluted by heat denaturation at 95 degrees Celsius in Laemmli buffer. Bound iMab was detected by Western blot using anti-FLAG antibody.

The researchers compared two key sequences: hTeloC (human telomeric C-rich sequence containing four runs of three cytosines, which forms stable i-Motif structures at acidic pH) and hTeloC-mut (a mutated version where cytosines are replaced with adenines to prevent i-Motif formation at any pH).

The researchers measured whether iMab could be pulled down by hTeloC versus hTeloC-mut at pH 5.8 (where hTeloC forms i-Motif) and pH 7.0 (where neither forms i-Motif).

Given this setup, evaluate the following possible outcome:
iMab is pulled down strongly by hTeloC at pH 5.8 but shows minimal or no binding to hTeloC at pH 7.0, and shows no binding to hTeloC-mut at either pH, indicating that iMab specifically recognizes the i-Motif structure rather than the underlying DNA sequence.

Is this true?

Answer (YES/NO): NO